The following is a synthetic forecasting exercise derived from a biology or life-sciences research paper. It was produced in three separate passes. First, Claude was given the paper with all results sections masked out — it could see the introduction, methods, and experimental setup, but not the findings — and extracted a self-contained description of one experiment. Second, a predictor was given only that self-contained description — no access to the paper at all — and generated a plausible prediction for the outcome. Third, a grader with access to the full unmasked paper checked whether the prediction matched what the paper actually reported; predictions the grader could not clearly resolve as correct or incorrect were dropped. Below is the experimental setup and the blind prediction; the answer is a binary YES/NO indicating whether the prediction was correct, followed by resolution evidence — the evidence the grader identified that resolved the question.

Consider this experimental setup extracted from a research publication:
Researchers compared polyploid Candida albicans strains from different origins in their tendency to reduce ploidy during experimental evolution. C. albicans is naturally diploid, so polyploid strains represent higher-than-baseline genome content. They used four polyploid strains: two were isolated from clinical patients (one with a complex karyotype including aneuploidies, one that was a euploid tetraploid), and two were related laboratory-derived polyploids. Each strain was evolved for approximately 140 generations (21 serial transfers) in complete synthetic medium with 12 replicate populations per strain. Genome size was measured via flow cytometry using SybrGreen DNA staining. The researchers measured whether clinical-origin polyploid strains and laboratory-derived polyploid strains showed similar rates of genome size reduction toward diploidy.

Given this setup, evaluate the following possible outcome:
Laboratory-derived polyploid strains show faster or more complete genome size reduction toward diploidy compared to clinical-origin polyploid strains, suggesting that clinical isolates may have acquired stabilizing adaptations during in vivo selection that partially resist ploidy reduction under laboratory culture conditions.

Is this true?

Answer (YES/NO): NO